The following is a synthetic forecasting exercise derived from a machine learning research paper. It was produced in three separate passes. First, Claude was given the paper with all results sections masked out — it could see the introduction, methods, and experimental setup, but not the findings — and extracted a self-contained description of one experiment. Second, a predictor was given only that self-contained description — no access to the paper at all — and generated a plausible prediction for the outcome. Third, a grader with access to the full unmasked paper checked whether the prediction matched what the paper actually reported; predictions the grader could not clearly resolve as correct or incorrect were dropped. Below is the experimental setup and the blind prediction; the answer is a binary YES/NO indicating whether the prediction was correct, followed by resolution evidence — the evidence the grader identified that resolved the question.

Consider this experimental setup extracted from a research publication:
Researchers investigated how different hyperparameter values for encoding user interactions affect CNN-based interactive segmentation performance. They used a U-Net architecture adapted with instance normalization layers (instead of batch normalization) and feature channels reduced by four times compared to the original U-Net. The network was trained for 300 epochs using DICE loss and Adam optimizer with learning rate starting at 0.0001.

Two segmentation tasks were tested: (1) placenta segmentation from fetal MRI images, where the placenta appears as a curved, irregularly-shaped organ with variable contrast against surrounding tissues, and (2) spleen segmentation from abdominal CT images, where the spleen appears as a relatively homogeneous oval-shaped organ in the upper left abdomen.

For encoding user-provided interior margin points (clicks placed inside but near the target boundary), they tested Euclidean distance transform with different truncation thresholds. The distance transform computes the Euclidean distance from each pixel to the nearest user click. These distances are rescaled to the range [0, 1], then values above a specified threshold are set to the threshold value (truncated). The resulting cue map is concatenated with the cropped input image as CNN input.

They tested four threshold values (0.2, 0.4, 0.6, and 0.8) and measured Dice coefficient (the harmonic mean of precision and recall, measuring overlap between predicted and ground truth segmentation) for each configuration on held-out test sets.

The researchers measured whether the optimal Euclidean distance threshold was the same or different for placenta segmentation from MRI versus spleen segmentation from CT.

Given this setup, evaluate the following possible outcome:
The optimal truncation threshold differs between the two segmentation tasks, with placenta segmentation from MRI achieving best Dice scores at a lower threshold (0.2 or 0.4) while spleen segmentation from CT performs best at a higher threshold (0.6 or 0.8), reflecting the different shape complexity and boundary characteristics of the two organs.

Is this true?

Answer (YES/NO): NO